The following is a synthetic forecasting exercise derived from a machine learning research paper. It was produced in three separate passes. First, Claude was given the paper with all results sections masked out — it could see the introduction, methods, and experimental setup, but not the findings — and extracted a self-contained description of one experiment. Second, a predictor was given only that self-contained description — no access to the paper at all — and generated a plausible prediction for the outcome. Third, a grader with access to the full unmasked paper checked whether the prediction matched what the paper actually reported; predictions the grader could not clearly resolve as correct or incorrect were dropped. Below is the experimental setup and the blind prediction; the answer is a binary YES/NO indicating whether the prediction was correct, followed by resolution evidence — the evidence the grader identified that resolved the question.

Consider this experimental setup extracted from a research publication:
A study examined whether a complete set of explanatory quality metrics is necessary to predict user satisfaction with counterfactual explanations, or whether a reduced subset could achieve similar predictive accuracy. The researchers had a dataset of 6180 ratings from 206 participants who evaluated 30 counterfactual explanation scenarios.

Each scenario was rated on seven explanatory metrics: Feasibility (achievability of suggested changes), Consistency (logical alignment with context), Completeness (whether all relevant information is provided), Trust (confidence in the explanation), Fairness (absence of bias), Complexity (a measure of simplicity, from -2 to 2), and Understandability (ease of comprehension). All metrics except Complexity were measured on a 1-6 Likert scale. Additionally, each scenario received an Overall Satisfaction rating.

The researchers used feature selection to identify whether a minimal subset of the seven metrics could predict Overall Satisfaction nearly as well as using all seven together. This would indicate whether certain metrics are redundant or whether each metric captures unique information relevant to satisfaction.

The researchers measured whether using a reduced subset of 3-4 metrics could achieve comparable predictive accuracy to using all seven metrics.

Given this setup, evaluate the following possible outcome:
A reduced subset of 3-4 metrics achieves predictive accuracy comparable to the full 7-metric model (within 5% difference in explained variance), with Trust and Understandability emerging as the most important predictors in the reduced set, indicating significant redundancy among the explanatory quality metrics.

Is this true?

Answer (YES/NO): NO